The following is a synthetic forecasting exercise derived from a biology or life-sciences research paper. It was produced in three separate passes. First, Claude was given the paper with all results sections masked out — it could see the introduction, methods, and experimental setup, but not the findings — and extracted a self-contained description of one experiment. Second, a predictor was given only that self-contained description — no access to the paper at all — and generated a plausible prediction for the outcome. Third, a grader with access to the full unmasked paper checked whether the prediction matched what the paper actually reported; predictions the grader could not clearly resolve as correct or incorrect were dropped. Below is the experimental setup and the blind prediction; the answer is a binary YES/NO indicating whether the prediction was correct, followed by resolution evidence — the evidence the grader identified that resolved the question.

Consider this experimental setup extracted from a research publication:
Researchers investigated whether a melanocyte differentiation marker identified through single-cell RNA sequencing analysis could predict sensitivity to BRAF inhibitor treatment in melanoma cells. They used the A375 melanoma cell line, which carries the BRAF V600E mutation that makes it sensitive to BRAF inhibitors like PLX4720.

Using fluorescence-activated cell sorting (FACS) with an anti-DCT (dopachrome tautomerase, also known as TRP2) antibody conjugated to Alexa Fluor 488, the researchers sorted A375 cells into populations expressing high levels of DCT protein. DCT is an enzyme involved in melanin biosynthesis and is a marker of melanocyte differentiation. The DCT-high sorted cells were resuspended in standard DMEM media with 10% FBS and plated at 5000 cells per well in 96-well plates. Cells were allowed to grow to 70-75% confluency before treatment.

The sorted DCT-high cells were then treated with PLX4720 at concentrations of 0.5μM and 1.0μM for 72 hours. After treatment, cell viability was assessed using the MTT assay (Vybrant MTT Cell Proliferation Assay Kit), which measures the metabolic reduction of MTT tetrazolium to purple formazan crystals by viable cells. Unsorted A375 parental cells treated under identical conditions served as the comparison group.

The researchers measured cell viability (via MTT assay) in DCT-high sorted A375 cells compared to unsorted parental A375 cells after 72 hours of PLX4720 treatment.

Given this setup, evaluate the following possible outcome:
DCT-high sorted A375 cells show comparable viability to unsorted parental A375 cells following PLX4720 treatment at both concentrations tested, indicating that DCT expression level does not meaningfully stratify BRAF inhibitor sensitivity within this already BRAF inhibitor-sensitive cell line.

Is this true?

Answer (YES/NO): NO